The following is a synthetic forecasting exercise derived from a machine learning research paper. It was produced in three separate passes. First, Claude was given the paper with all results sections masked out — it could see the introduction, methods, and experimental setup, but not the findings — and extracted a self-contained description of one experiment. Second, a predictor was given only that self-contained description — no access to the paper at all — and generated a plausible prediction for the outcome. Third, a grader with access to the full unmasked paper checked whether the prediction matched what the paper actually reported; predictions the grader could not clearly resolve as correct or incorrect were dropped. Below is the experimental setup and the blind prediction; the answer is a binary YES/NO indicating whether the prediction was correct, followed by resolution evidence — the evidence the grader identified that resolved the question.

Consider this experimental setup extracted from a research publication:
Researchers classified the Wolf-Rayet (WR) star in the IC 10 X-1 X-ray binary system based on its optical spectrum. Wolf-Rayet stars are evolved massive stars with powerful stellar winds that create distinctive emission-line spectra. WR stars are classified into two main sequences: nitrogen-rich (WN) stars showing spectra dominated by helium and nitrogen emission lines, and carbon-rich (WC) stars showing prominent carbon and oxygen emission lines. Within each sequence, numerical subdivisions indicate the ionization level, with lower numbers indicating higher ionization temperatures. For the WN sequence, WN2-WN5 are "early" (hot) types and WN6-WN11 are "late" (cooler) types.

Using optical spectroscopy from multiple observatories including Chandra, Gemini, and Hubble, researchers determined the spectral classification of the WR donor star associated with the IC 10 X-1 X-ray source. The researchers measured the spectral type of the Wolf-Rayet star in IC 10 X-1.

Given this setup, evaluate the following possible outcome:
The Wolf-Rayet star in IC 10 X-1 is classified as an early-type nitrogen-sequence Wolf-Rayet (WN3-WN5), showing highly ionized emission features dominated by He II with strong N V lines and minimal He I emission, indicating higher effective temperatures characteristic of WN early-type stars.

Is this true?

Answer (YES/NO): YES